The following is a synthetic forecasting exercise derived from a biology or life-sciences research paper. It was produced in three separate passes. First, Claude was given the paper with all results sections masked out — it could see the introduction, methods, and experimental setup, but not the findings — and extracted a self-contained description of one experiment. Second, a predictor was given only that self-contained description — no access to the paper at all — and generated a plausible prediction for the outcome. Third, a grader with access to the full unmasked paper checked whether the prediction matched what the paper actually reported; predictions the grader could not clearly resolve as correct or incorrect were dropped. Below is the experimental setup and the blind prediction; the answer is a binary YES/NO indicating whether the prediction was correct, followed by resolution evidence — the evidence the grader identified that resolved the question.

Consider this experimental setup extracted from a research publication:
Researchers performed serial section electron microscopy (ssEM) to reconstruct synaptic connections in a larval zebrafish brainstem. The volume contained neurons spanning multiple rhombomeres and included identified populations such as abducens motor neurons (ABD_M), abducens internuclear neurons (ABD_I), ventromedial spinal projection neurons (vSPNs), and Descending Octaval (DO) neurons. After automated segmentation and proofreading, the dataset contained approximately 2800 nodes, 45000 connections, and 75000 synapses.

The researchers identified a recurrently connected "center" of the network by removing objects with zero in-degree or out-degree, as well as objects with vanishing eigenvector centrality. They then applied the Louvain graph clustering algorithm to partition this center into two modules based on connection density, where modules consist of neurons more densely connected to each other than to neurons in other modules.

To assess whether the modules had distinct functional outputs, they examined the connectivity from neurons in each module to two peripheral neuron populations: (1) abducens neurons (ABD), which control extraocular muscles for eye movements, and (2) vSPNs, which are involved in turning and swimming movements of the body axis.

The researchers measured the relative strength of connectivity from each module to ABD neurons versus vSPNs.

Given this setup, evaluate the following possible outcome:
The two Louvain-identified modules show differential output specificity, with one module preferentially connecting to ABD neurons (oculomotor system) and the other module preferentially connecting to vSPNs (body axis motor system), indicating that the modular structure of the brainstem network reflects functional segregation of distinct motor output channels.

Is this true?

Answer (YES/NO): YES